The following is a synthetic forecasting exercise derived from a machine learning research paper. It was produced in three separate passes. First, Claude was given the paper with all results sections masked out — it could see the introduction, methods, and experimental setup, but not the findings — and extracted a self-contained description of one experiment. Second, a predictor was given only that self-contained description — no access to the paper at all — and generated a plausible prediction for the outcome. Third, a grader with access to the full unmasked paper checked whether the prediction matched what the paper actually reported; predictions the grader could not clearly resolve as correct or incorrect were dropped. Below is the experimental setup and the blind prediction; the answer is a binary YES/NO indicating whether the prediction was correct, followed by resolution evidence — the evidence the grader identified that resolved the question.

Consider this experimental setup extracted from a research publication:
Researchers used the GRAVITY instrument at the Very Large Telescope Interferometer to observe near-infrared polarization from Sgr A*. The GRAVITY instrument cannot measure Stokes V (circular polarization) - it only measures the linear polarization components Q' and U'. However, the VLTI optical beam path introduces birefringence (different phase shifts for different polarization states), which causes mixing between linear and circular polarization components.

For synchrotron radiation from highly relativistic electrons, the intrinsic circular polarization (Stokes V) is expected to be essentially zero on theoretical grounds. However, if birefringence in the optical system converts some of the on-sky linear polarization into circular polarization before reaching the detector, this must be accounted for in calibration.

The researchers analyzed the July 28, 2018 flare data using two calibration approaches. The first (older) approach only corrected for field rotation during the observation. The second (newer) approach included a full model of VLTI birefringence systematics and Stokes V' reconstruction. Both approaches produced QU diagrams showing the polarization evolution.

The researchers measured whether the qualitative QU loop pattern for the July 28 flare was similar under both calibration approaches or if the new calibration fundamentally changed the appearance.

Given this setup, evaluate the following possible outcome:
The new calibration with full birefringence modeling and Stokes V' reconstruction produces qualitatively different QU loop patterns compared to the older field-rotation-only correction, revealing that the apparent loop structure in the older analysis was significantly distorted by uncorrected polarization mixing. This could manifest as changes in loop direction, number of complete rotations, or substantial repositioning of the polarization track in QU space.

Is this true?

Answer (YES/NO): NO